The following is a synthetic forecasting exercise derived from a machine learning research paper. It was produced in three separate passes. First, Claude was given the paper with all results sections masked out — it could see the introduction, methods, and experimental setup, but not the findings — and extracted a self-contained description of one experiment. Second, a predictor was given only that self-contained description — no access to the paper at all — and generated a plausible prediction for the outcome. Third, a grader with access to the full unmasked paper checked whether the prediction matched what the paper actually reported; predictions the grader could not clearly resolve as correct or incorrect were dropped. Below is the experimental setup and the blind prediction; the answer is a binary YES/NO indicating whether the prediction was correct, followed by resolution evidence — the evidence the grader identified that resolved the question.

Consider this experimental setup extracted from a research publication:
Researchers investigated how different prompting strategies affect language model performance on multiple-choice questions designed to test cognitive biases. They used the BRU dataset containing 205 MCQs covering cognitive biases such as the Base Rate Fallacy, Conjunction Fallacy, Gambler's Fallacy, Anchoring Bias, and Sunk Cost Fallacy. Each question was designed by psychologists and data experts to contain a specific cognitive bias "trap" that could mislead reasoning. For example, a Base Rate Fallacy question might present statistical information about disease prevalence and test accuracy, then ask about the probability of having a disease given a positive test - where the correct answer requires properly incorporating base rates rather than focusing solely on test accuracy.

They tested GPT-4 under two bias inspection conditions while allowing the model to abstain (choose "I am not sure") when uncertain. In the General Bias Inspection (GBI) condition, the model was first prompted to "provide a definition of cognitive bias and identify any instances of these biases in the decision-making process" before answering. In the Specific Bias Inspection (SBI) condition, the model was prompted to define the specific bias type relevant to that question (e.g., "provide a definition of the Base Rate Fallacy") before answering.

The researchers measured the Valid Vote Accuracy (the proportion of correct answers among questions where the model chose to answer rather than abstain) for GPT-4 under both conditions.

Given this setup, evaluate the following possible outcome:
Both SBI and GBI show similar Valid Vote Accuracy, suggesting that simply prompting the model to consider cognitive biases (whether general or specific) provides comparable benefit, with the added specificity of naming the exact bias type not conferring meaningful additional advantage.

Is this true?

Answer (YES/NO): NO